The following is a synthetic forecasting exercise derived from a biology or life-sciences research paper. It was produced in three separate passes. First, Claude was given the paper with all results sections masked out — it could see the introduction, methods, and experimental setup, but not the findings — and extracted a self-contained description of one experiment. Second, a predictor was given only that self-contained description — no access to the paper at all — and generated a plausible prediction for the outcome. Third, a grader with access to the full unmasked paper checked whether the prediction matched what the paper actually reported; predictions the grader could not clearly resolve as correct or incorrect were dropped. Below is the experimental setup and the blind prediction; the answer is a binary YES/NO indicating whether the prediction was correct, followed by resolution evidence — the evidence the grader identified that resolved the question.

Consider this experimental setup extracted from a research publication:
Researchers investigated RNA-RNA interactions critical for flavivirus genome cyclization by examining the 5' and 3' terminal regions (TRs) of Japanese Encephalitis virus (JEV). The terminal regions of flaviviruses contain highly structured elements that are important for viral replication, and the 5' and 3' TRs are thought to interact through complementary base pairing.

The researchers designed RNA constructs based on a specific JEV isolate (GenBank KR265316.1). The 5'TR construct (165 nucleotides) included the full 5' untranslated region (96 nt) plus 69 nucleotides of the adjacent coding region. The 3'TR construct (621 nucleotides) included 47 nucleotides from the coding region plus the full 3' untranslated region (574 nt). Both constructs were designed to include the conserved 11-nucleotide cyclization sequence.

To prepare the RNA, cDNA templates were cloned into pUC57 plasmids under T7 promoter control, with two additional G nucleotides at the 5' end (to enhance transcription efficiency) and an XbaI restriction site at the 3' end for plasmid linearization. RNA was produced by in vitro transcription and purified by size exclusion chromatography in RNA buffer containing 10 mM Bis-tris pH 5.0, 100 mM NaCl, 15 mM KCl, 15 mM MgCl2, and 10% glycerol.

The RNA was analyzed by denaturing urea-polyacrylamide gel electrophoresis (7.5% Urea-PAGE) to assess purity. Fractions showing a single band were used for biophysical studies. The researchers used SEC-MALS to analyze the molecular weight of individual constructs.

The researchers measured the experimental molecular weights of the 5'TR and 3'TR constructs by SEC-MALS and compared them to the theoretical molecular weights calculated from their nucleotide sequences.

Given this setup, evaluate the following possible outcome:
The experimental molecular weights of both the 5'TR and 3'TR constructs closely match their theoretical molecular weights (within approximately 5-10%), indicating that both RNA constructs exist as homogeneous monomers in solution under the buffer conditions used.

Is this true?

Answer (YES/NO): YES